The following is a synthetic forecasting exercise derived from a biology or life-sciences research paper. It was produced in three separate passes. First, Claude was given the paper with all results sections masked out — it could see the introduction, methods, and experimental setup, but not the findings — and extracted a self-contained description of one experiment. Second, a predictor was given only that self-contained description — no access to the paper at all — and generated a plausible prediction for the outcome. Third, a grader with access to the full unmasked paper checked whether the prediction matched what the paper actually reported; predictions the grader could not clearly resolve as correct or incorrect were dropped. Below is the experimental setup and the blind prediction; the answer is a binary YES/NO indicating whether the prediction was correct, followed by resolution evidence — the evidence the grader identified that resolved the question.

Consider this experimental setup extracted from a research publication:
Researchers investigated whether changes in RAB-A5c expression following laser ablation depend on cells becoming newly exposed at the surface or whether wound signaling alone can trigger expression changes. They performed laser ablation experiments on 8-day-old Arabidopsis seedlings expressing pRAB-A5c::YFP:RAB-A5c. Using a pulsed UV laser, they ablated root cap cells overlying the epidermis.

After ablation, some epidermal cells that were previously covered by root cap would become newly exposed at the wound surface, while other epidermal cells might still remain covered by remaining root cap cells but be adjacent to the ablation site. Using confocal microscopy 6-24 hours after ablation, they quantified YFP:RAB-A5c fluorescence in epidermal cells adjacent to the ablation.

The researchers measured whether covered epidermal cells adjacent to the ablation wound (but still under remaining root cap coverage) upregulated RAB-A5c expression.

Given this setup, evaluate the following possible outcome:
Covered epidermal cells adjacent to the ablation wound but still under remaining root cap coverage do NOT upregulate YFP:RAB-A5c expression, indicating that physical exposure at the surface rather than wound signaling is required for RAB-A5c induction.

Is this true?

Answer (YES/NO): NO